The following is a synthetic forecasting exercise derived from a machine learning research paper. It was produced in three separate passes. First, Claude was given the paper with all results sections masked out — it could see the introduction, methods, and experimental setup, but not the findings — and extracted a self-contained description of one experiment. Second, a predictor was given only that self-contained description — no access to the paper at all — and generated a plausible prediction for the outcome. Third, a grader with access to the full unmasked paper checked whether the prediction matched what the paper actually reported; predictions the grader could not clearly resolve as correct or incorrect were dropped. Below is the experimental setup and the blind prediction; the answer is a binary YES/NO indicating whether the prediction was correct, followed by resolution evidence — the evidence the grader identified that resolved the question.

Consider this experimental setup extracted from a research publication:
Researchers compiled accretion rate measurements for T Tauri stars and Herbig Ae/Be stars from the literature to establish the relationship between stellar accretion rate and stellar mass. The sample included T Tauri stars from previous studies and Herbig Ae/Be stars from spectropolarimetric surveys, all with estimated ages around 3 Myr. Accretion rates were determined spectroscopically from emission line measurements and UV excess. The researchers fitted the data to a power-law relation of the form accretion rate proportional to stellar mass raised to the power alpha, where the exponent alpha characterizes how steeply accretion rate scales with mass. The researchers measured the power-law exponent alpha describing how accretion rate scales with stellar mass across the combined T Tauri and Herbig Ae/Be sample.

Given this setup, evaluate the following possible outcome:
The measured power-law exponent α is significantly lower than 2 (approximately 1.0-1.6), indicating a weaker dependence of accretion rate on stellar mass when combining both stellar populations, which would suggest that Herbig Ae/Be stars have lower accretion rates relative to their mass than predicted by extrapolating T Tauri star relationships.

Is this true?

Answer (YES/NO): NO